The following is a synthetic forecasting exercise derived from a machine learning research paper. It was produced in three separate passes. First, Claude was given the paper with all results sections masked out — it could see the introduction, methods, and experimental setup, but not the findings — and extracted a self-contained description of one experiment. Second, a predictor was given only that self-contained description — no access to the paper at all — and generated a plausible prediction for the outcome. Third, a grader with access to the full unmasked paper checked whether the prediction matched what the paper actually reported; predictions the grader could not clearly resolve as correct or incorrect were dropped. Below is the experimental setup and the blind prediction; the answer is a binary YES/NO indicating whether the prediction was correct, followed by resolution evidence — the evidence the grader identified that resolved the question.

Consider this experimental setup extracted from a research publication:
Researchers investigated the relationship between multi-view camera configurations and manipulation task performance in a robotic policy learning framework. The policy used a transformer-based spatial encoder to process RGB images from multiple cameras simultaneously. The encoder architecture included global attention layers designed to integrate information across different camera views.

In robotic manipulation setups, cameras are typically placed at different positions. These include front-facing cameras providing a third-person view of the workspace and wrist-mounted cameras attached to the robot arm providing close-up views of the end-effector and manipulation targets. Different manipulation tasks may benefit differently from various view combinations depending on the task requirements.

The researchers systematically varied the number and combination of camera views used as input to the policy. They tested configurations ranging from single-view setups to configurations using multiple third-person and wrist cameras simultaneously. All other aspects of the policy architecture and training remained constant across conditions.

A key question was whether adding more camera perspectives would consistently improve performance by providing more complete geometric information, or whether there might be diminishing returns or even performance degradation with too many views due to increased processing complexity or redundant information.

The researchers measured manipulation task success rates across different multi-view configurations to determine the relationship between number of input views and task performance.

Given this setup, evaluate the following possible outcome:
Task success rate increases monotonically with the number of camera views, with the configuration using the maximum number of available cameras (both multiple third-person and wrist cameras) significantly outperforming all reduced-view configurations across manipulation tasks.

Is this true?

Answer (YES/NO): NO